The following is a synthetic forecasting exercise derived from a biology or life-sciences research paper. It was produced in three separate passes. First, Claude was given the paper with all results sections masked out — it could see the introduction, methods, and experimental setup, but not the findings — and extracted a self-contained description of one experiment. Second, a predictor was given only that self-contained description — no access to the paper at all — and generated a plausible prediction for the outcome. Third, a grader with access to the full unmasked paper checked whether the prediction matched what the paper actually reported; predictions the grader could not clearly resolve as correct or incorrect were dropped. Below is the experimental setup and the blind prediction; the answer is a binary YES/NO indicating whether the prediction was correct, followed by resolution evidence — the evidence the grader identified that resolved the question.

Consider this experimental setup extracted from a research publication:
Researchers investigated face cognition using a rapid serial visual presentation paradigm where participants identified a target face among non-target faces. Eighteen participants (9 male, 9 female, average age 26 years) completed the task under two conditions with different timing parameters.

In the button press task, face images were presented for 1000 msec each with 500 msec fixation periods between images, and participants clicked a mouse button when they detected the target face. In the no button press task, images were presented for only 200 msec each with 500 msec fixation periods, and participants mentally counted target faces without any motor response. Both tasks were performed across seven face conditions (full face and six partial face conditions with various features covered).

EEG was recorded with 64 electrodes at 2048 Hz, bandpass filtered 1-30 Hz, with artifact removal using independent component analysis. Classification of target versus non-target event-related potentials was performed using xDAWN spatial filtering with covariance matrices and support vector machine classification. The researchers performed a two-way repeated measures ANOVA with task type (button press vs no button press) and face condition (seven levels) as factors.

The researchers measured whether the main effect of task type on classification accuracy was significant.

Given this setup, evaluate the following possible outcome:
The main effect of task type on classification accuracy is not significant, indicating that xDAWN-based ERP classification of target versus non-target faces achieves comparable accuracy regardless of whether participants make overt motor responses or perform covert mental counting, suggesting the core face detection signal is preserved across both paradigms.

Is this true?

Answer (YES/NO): YES